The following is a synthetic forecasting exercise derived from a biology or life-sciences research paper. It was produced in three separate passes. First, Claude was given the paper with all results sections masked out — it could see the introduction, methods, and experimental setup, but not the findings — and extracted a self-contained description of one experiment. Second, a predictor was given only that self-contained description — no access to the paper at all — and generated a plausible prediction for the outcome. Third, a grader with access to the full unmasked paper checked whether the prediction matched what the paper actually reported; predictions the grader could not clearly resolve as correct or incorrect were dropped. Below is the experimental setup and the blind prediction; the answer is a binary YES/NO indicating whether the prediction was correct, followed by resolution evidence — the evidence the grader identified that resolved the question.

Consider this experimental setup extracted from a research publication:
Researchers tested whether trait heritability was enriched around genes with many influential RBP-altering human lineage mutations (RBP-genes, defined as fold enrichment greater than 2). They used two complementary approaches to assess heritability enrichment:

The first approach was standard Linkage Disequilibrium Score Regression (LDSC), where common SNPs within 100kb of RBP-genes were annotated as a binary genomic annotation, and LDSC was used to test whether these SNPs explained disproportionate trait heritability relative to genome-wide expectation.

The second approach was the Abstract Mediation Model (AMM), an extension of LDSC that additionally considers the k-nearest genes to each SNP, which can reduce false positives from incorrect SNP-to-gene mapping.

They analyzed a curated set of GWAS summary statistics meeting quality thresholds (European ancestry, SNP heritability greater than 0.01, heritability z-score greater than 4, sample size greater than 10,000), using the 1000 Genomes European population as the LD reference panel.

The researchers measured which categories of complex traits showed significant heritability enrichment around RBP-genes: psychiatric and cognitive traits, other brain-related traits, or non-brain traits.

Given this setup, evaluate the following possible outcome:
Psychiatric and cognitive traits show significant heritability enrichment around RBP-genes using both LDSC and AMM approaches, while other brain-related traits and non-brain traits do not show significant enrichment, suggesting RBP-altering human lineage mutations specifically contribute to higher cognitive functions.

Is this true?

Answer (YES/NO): NO